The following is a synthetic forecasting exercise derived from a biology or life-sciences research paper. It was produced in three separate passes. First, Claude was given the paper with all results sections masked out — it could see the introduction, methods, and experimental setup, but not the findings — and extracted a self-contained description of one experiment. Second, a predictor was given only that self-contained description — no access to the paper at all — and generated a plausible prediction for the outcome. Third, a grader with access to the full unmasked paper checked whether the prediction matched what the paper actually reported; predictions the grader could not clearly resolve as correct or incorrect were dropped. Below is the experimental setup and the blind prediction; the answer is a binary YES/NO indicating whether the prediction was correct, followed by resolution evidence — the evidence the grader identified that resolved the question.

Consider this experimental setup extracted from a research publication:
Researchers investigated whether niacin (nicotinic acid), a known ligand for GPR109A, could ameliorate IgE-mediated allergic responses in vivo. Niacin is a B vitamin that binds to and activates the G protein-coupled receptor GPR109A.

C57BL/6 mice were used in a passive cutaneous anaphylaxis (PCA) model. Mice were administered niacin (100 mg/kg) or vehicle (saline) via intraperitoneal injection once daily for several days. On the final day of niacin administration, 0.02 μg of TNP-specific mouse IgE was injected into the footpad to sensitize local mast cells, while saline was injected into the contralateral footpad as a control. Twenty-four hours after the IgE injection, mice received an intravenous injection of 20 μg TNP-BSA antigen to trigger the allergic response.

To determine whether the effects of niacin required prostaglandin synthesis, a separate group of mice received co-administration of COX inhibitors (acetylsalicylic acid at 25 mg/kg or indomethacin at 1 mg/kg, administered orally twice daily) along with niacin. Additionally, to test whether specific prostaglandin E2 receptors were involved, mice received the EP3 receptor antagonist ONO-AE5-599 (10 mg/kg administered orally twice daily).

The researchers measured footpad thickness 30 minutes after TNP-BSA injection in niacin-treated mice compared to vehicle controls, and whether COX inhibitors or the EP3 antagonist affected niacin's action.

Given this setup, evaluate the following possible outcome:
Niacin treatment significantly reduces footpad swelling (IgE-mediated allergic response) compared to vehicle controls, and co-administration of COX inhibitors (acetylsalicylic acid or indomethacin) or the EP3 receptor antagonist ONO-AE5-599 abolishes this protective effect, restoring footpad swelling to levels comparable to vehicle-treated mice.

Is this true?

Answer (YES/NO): NO